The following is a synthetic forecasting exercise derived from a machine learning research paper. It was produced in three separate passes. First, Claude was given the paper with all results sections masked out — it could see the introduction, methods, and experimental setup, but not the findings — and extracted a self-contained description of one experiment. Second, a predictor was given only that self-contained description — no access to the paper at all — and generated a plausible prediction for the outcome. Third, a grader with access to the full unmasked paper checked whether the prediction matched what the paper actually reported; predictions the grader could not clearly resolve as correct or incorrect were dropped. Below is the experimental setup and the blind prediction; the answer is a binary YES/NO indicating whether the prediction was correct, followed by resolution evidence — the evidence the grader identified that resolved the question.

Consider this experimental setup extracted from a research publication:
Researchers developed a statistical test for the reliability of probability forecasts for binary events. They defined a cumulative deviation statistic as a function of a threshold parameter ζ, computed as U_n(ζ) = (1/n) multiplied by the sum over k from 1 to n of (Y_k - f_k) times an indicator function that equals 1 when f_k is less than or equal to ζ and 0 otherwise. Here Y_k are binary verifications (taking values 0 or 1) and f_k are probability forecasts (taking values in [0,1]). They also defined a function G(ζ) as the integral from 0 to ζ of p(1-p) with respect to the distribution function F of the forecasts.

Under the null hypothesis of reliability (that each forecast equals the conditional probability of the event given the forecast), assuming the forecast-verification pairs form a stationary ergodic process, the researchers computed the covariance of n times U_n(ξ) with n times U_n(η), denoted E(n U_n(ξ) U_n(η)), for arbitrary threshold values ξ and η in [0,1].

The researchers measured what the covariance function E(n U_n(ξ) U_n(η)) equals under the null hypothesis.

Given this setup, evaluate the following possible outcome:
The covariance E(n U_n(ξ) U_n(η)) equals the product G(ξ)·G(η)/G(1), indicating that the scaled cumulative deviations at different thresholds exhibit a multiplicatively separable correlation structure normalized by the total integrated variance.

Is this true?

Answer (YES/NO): NO